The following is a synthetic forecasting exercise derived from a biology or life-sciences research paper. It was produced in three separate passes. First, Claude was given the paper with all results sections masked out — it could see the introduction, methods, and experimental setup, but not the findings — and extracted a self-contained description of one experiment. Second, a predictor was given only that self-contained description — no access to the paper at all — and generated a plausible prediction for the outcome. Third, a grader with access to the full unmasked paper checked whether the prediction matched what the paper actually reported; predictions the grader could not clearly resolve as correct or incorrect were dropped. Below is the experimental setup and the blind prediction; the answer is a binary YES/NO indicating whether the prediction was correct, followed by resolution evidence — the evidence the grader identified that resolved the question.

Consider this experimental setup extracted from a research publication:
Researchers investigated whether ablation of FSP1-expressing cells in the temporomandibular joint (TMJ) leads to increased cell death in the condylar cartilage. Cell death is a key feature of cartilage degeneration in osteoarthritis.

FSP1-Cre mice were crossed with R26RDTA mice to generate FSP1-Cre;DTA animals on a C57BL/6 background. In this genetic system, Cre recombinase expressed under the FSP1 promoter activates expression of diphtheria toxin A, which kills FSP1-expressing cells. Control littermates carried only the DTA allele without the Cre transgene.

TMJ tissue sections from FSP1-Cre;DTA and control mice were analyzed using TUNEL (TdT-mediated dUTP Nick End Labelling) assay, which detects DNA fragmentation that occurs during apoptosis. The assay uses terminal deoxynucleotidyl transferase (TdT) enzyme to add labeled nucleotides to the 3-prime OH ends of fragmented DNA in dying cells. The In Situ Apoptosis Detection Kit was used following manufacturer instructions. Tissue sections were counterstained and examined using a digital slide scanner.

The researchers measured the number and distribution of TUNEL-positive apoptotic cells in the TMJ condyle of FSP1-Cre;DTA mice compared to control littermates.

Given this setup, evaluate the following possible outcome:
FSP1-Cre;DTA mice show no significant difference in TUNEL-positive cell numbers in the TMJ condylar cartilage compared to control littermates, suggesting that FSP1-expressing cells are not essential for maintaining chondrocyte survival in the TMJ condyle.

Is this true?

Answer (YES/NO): NO